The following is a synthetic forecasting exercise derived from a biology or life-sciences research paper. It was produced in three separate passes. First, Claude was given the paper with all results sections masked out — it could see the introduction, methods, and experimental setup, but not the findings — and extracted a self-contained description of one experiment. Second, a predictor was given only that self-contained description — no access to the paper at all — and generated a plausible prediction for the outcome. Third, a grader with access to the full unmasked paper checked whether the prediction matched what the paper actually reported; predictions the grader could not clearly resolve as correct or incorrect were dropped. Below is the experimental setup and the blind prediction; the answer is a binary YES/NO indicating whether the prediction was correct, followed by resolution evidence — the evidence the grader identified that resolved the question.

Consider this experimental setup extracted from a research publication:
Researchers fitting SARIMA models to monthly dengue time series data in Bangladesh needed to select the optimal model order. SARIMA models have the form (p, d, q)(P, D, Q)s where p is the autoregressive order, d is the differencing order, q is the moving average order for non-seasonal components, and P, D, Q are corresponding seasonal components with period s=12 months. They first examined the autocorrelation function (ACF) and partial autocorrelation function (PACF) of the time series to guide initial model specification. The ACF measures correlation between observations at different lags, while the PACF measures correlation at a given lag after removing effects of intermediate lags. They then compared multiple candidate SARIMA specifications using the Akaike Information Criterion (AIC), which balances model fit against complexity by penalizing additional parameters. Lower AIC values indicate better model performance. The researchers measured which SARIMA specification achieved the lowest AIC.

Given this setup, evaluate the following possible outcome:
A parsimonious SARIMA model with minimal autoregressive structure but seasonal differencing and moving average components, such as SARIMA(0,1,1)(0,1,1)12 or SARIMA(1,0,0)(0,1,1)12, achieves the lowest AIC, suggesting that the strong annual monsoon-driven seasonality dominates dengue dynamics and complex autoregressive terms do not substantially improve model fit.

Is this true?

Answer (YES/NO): NO